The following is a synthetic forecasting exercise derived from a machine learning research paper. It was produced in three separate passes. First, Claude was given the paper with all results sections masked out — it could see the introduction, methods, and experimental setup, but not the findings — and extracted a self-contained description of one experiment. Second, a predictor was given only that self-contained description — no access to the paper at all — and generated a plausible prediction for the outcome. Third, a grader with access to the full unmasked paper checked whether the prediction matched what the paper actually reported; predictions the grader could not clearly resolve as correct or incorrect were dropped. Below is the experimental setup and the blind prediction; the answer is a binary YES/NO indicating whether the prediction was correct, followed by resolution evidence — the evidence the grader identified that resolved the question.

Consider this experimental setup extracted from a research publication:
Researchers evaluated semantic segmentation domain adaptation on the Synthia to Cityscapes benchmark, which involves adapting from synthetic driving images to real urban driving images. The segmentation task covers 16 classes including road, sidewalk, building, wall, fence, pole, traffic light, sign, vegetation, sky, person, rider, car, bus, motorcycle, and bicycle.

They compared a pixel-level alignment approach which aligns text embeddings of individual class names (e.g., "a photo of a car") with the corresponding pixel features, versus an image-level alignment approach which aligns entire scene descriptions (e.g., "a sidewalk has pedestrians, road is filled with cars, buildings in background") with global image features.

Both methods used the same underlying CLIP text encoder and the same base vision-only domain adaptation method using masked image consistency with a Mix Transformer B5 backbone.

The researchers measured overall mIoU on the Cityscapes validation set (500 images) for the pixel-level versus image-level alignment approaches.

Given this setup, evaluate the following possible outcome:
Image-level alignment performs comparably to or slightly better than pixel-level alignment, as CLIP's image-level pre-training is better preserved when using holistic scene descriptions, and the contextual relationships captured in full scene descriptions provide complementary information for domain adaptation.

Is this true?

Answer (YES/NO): YES